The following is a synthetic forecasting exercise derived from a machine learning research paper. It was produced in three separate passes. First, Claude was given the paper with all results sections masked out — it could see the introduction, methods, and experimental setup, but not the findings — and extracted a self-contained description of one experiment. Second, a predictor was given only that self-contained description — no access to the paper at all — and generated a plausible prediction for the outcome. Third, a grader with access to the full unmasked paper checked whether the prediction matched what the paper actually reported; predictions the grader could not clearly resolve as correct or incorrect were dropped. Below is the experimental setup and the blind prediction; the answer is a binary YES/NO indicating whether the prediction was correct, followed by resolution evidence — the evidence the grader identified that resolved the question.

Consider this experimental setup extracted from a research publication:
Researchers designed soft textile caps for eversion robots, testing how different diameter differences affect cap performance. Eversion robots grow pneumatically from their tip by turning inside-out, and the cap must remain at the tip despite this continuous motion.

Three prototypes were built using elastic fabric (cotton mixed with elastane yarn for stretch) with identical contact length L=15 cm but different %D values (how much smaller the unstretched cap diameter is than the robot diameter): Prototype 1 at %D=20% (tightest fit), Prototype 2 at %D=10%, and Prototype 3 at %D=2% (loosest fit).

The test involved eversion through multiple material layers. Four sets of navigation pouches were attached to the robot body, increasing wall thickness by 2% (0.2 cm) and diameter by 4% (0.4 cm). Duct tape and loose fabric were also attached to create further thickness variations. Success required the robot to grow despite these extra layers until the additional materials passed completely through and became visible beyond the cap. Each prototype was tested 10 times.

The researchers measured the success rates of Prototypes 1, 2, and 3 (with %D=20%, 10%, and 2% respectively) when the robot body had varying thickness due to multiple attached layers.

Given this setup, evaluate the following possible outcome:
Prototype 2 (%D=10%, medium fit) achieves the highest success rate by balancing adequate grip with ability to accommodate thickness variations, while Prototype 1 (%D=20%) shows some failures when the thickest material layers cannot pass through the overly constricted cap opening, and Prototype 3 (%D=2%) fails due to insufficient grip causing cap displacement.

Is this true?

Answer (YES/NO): NO